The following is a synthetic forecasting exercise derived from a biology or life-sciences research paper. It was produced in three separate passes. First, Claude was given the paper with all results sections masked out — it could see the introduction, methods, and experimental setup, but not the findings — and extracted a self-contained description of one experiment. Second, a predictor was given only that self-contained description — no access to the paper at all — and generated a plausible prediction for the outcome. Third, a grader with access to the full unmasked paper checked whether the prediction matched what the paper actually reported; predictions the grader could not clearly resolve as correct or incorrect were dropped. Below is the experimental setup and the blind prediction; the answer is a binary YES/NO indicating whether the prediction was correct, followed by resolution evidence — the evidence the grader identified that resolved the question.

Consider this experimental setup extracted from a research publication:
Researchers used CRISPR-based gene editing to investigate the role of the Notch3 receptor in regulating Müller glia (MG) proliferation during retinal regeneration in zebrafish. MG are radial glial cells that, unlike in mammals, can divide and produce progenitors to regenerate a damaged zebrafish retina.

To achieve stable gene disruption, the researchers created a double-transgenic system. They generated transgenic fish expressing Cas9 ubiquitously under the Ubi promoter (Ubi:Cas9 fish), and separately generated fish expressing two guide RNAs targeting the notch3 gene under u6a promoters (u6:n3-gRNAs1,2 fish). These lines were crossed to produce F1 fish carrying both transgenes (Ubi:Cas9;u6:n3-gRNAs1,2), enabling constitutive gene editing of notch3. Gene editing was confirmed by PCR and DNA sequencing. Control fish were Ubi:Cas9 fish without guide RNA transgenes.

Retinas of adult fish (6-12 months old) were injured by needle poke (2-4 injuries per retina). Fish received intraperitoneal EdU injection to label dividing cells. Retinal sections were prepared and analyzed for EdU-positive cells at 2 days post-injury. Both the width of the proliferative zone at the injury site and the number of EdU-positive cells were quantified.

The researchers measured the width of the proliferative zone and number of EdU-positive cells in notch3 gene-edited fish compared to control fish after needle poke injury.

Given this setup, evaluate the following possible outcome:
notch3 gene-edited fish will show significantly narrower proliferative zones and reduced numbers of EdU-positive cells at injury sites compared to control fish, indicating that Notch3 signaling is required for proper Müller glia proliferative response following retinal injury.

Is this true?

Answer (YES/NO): NO